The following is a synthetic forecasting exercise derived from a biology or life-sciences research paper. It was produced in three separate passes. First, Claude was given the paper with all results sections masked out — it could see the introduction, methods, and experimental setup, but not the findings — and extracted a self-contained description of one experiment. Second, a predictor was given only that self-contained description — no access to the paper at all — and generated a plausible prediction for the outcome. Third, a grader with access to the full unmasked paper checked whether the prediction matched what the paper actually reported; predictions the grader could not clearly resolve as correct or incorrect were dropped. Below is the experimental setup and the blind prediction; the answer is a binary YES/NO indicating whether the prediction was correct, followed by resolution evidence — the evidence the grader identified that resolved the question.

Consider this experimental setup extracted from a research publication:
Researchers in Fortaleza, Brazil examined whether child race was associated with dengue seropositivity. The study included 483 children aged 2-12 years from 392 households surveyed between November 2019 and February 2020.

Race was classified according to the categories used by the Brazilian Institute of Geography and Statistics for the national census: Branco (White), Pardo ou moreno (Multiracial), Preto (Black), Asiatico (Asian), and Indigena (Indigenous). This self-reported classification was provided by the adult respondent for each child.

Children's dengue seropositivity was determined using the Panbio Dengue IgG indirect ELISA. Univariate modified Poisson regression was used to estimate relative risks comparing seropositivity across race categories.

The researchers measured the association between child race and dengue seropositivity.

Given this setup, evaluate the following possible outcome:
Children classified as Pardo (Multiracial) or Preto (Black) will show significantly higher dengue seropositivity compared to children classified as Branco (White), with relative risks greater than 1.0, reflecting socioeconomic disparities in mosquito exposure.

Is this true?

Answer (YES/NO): NO